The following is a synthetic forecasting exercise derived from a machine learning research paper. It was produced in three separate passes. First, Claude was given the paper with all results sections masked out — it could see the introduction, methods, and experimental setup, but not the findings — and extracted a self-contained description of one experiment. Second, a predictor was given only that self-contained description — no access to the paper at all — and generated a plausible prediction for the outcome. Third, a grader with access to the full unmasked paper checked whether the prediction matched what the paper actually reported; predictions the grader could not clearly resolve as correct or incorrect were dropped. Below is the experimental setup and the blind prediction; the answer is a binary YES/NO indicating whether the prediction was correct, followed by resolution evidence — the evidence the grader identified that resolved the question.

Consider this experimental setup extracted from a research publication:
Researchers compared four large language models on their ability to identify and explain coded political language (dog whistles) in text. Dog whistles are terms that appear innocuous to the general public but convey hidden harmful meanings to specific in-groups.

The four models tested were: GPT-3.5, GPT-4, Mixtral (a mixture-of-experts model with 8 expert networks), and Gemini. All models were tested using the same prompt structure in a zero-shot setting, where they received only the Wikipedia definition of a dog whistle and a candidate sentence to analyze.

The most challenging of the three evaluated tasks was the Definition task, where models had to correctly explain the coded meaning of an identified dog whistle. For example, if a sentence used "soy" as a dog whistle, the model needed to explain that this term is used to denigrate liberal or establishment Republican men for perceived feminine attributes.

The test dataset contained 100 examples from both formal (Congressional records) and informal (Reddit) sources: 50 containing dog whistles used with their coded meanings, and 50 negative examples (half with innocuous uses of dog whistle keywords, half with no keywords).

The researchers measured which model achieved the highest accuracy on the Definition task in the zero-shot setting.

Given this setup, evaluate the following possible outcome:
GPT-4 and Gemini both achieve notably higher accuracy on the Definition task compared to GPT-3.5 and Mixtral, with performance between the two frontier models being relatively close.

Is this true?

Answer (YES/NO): NO